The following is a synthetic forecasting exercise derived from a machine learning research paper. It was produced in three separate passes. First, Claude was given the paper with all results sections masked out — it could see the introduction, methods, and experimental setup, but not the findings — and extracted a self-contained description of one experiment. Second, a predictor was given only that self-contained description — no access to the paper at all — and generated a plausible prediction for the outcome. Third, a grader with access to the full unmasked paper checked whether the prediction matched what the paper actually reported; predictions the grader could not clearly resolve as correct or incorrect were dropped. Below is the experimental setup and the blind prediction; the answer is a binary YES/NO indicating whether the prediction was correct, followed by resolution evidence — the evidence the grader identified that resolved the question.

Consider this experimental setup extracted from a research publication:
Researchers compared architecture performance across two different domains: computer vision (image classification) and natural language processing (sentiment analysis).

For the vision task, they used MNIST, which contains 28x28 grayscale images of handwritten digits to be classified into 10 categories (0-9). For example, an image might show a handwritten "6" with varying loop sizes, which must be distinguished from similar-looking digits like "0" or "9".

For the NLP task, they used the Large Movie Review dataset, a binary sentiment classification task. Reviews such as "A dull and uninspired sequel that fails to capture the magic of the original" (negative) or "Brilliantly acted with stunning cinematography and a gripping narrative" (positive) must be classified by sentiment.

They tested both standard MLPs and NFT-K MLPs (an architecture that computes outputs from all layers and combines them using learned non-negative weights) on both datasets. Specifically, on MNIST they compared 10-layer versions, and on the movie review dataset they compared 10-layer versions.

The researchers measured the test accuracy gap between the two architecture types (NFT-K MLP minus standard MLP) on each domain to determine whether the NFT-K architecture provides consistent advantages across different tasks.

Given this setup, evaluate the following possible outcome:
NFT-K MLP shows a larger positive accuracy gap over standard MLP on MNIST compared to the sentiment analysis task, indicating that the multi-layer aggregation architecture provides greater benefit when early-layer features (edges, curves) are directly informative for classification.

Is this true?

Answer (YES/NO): NO